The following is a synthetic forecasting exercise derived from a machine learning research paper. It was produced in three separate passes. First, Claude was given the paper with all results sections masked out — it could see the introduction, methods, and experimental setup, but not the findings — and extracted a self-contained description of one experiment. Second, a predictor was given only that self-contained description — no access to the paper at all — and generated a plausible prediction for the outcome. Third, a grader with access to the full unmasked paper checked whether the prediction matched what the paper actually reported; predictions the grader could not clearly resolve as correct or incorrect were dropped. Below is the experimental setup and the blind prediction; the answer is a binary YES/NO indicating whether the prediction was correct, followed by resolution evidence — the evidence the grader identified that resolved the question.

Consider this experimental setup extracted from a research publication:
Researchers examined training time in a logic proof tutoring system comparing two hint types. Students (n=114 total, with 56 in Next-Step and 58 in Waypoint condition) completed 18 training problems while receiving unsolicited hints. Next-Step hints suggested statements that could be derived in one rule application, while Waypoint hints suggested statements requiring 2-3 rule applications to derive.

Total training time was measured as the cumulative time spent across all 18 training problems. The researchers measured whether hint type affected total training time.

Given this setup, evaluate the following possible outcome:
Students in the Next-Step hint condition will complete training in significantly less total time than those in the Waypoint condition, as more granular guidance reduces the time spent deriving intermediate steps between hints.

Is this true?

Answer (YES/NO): YES